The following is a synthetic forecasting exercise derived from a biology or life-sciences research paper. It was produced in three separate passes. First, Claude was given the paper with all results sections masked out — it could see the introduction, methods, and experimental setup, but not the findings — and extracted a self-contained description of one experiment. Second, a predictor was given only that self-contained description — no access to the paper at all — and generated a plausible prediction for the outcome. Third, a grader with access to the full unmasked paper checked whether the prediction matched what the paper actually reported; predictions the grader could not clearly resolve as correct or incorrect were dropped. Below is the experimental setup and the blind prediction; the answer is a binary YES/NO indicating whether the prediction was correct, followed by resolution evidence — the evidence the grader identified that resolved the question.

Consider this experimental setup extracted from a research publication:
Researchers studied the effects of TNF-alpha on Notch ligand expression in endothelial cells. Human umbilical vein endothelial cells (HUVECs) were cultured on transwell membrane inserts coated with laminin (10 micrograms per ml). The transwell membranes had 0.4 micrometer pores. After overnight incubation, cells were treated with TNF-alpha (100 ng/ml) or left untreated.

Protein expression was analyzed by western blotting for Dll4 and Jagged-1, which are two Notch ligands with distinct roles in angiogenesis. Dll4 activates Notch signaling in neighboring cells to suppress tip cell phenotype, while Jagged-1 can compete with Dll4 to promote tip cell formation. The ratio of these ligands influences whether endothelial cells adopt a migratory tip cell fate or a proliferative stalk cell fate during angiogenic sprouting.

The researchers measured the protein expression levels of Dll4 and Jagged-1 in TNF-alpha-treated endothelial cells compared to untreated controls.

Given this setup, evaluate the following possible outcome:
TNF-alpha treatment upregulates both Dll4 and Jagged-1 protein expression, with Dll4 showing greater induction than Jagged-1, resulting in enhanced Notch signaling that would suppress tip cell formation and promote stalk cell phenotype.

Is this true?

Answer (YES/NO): NO